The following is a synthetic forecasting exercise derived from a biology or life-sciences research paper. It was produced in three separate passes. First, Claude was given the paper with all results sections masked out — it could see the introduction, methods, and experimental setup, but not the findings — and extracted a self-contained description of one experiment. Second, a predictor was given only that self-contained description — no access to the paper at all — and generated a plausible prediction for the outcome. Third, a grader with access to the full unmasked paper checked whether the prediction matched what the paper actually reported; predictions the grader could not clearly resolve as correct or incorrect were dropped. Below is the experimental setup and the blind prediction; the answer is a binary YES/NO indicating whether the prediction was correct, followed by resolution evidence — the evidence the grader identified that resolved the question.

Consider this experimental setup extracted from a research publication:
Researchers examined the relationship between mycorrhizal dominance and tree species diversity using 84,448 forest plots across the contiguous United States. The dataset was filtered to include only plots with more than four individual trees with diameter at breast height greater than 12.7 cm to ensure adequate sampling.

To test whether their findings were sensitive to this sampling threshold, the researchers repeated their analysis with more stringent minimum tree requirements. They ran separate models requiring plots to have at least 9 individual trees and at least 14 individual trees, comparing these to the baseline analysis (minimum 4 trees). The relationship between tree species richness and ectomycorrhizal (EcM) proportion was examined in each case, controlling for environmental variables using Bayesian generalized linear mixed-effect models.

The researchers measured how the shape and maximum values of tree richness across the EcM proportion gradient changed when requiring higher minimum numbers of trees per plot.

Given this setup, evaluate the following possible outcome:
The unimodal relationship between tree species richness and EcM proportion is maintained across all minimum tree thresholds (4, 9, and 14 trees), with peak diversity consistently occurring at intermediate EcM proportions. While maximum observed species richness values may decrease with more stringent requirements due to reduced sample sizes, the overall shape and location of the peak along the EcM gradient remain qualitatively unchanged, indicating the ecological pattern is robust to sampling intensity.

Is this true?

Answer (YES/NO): NO